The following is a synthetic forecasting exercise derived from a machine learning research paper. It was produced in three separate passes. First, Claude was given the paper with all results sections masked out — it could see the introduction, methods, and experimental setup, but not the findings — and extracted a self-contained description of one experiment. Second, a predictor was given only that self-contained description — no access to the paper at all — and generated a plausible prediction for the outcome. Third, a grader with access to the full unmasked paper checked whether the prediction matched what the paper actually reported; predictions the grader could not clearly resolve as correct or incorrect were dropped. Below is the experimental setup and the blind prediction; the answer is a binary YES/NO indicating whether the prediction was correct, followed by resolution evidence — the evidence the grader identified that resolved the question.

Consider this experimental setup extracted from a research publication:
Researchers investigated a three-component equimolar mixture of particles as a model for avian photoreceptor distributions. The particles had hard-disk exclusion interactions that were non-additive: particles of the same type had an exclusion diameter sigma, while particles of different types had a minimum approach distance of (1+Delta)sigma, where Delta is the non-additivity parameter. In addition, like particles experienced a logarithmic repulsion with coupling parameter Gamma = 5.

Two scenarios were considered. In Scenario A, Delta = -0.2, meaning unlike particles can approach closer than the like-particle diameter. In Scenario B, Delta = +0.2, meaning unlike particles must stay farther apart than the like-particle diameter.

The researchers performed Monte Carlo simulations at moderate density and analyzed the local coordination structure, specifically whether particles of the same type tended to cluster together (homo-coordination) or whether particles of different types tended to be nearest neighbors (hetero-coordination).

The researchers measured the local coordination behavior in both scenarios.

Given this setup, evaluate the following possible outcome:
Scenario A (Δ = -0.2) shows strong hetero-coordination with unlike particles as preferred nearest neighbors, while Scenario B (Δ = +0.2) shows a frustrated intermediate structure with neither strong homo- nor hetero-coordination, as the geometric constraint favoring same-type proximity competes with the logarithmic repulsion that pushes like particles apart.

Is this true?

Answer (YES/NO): NO